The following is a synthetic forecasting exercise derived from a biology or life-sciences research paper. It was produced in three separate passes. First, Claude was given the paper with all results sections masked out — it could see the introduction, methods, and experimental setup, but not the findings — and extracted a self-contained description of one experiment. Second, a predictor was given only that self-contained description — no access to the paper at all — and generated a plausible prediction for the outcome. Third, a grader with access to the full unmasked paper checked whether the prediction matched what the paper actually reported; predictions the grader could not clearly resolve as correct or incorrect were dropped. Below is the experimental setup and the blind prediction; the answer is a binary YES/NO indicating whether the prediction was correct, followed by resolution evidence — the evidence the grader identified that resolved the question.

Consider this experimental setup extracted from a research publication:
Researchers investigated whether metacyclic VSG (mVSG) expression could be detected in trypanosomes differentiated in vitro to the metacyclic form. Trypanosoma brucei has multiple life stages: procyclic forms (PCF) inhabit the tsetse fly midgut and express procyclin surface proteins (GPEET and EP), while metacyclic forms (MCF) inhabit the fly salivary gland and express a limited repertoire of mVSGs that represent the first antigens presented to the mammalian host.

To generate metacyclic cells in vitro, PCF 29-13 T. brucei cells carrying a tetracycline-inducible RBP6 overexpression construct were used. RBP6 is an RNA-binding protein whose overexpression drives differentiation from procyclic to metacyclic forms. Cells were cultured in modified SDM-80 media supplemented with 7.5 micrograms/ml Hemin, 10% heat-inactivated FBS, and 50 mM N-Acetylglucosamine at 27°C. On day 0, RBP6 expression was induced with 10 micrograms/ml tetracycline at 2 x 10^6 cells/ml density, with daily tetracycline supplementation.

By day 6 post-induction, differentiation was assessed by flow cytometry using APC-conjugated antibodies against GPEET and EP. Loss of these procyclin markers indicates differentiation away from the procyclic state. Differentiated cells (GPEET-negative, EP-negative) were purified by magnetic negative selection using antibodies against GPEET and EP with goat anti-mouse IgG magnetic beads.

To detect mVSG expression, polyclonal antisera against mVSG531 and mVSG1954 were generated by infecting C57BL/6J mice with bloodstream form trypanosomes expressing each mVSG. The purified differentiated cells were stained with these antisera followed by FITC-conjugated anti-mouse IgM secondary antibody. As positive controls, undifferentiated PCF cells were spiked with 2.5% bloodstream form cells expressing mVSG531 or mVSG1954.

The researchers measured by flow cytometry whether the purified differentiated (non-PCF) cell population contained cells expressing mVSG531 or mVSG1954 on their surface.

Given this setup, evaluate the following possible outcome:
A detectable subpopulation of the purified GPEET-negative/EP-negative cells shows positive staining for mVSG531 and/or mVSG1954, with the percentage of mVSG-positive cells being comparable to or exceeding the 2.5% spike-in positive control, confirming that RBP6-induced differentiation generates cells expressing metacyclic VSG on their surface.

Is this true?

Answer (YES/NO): YES